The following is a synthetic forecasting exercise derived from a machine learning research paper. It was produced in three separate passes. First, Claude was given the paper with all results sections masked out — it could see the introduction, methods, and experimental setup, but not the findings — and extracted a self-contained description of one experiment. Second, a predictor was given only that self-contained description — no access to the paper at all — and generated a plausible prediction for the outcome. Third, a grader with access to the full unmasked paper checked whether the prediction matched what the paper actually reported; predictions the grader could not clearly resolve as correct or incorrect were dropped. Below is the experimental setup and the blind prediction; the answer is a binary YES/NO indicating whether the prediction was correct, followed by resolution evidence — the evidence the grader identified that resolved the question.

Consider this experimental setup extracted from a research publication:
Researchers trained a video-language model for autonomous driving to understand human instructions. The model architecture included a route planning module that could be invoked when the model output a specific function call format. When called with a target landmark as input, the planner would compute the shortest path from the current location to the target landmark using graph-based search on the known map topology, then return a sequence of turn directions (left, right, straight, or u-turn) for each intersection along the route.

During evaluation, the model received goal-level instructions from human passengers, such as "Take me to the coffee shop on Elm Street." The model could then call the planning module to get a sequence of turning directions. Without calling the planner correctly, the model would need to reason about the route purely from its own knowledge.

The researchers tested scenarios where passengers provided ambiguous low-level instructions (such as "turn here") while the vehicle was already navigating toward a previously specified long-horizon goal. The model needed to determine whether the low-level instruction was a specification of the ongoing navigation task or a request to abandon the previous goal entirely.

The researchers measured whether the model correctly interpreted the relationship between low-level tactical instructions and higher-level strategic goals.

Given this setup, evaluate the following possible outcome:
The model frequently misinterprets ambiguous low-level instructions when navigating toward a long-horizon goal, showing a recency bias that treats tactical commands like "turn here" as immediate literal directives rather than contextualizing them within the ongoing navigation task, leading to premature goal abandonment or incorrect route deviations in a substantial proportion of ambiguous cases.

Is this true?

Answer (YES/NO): YES